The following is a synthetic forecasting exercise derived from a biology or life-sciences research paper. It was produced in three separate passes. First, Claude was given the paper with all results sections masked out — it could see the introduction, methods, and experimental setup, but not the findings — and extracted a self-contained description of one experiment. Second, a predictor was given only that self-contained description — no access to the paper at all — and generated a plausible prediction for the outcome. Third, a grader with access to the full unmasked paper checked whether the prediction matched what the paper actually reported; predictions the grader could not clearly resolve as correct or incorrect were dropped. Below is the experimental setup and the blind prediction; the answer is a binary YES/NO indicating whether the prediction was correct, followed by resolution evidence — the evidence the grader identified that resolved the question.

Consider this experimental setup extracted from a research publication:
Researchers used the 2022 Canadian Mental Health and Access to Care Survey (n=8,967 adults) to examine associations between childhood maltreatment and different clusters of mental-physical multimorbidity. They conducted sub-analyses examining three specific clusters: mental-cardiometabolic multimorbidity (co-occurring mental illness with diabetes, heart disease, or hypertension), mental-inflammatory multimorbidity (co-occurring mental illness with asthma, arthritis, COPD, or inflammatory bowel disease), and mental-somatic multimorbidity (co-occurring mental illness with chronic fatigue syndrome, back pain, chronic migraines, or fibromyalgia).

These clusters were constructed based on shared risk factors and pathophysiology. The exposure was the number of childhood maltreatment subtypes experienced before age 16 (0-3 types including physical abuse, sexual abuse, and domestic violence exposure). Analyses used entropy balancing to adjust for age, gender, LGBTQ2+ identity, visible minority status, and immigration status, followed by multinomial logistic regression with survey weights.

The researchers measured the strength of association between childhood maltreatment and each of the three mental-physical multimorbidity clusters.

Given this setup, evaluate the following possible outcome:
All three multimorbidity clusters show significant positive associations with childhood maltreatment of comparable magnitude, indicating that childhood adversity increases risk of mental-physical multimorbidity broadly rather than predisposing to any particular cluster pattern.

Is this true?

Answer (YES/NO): NO